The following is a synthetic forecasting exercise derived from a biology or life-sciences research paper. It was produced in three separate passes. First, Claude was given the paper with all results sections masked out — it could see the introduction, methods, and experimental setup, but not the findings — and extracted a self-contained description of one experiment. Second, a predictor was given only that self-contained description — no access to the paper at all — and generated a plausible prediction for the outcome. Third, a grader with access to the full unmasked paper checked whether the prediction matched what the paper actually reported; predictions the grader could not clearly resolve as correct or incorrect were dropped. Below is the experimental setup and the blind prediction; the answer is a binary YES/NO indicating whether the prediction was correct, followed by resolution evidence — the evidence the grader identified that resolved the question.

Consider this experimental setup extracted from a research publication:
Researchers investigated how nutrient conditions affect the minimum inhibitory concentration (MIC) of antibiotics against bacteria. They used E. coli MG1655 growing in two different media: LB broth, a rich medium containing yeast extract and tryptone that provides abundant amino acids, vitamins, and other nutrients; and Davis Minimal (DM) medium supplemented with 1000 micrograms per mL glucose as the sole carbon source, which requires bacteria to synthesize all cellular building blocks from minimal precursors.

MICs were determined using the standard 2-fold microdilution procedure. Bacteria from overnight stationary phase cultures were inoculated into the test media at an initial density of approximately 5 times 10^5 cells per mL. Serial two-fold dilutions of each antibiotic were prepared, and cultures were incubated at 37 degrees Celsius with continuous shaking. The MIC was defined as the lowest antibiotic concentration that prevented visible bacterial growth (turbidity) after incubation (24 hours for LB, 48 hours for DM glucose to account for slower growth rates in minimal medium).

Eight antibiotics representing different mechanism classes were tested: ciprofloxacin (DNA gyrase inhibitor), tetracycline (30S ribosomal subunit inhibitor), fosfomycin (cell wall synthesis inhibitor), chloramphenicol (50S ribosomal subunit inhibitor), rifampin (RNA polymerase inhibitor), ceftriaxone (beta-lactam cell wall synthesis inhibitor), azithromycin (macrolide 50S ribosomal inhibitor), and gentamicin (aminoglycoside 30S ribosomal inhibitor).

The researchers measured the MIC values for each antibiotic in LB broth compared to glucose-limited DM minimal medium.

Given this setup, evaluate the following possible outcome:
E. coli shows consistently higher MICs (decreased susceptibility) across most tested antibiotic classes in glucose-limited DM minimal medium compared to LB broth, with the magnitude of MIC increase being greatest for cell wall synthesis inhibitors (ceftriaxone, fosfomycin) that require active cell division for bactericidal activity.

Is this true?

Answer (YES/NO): NO